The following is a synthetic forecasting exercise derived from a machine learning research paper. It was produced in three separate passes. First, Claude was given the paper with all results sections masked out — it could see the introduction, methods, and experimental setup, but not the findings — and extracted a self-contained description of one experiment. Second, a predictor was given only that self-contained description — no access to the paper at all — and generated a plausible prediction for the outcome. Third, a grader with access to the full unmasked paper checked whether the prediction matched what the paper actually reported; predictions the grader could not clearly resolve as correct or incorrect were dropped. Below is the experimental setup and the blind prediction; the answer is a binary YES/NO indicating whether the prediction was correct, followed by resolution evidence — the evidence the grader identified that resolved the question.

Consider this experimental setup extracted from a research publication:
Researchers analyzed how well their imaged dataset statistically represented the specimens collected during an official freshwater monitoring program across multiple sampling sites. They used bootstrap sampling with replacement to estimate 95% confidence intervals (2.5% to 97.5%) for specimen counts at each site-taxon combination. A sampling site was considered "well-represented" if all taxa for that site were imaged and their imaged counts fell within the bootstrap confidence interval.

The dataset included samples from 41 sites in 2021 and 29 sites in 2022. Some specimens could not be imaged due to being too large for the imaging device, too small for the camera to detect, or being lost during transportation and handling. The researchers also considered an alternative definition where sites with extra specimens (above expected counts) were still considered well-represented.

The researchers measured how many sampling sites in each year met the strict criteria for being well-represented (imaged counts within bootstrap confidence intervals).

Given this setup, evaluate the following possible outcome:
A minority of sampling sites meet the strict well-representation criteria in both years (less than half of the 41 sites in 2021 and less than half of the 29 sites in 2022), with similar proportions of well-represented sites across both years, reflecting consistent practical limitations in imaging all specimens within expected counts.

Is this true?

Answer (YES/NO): NO